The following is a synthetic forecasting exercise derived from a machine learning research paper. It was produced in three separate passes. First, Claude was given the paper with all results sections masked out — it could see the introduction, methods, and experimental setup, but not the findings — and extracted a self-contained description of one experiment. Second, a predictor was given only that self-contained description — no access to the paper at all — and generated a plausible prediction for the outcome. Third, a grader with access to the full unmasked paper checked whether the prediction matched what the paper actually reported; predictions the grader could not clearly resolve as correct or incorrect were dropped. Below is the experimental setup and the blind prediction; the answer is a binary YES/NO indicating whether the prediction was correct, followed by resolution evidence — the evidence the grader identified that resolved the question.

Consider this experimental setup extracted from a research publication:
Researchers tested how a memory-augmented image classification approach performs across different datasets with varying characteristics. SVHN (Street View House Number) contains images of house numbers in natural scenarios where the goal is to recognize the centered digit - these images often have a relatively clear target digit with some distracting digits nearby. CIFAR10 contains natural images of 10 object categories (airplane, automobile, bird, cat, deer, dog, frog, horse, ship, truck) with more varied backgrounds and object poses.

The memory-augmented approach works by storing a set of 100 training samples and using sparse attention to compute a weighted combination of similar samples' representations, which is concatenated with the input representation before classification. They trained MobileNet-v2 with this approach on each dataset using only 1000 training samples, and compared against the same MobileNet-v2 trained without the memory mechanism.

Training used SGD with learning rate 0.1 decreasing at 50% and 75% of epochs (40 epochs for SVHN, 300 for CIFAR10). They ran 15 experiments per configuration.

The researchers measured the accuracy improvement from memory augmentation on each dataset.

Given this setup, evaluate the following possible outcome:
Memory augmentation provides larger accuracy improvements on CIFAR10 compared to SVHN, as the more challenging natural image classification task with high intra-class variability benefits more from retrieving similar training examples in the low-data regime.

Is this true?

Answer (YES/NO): NO